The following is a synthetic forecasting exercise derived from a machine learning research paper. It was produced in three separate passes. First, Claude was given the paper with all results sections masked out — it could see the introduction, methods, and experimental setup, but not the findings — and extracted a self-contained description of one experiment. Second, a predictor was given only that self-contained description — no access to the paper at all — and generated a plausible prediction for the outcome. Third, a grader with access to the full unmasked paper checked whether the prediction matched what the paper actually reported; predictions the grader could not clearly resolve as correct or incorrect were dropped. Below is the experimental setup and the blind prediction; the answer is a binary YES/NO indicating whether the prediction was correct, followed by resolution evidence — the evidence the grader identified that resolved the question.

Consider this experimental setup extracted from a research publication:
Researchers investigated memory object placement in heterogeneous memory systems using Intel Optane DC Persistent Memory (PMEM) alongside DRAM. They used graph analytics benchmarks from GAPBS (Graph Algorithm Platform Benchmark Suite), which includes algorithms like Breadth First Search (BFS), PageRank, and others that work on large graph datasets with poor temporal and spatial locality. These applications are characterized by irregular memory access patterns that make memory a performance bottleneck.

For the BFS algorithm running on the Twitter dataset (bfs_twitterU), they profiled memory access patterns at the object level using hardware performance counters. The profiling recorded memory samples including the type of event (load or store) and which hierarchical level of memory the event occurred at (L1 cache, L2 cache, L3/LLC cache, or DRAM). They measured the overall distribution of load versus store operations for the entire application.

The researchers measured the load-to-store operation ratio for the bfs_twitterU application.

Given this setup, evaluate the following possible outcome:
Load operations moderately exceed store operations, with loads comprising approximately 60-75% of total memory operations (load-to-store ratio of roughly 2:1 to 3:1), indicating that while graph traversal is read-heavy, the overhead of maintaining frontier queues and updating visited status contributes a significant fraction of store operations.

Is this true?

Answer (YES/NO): NO